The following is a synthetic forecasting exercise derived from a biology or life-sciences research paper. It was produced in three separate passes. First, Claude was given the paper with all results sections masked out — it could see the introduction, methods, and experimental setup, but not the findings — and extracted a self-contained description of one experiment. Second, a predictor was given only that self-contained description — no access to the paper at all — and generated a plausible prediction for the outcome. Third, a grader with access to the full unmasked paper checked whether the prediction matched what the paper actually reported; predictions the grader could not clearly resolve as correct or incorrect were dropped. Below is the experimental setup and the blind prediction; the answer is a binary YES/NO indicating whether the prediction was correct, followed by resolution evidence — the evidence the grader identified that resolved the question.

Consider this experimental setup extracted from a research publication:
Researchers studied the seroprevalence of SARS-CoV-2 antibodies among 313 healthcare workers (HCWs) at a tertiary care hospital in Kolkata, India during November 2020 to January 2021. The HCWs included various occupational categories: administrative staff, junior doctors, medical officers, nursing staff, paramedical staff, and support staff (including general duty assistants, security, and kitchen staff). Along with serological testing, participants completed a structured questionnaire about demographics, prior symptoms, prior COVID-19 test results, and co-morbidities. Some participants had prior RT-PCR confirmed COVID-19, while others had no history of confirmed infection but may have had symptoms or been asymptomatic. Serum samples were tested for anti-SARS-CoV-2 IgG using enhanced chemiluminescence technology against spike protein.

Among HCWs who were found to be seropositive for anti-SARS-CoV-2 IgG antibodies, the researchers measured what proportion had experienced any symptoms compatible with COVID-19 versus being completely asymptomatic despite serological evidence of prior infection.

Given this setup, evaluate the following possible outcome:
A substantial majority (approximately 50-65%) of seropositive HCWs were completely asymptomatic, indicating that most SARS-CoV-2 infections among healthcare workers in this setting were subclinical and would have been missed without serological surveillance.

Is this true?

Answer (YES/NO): NO